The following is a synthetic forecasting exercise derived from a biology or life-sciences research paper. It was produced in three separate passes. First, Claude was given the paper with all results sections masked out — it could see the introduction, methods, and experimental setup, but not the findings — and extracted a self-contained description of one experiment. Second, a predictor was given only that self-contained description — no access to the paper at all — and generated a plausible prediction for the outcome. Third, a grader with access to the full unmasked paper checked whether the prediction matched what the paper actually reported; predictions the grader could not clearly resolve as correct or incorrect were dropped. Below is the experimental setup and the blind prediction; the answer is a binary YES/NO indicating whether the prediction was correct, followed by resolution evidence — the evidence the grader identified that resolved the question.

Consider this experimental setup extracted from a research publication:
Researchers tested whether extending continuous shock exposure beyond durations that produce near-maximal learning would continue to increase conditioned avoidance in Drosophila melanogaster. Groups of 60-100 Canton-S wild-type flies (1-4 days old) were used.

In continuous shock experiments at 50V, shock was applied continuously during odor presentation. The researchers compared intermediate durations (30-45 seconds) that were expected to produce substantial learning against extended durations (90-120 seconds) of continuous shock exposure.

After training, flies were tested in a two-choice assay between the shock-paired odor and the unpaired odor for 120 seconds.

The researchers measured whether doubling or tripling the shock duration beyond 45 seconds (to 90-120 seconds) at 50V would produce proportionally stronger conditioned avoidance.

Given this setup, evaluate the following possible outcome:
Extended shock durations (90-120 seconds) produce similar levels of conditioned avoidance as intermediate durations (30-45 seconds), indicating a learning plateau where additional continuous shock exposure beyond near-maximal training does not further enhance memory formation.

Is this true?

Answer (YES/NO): YES